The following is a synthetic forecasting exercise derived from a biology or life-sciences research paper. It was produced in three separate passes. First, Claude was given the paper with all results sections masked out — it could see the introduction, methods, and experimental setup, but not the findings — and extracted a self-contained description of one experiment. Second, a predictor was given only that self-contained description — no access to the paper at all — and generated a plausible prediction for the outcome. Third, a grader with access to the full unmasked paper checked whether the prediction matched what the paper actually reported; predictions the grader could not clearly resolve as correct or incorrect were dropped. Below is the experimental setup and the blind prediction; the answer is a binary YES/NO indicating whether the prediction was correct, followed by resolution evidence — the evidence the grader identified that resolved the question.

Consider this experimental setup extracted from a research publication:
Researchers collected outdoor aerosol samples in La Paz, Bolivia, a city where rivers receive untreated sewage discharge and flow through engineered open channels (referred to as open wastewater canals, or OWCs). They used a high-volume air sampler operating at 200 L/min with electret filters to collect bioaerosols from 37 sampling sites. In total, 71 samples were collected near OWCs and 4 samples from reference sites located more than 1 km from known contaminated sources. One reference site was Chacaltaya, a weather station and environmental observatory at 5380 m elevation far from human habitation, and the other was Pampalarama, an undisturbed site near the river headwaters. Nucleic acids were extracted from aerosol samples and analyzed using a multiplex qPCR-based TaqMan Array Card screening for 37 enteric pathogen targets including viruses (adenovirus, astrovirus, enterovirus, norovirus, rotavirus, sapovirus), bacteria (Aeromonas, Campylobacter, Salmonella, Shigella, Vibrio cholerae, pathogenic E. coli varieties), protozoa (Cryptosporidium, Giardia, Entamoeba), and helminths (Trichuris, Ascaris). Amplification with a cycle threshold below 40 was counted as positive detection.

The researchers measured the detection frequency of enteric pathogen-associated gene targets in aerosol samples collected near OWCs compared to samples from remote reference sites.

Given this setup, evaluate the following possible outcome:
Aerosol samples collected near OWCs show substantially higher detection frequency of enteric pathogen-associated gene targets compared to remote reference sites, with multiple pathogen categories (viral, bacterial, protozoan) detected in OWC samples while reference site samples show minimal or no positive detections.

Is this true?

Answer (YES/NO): YES